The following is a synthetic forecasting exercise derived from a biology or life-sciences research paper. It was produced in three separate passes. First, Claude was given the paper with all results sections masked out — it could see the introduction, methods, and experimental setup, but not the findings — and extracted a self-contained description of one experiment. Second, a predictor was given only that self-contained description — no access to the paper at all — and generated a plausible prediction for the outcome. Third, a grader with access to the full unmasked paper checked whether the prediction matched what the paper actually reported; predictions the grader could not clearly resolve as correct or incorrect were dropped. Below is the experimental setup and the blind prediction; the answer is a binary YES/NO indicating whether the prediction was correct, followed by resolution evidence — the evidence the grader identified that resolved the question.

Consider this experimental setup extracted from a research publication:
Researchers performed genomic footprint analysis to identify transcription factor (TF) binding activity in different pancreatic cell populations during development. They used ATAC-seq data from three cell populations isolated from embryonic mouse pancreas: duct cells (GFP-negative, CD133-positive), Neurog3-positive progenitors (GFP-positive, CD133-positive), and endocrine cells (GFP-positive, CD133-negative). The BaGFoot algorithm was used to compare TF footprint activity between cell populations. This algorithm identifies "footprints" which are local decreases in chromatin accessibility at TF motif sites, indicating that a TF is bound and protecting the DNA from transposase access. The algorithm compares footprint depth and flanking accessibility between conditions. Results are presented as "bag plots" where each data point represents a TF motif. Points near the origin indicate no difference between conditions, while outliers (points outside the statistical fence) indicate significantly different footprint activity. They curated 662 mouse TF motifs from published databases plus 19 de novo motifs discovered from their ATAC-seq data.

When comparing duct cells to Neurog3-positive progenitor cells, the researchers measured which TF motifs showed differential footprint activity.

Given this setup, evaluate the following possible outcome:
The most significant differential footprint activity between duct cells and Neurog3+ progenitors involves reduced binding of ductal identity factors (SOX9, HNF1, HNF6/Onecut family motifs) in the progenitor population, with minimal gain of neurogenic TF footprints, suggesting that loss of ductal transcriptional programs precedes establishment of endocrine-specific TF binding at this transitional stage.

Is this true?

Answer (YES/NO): NO